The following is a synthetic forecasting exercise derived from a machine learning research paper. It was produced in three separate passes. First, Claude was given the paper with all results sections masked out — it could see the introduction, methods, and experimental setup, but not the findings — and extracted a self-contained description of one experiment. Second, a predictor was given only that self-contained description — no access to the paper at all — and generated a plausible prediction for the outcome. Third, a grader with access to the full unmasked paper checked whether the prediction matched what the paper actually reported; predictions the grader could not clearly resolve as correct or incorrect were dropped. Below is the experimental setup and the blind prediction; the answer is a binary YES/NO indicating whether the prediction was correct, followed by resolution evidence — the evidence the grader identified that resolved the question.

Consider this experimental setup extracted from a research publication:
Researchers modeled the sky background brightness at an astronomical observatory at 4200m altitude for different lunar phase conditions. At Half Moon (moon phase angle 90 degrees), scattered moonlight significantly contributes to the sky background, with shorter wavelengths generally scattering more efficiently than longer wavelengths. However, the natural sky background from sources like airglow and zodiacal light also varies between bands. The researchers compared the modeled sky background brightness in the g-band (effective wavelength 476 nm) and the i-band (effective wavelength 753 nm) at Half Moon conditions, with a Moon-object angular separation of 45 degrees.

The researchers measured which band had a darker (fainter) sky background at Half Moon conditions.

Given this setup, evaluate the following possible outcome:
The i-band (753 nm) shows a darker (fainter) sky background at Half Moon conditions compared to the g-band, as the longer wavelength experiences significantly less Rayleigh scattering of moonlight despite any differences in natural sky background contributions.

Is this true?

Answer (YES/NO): NO